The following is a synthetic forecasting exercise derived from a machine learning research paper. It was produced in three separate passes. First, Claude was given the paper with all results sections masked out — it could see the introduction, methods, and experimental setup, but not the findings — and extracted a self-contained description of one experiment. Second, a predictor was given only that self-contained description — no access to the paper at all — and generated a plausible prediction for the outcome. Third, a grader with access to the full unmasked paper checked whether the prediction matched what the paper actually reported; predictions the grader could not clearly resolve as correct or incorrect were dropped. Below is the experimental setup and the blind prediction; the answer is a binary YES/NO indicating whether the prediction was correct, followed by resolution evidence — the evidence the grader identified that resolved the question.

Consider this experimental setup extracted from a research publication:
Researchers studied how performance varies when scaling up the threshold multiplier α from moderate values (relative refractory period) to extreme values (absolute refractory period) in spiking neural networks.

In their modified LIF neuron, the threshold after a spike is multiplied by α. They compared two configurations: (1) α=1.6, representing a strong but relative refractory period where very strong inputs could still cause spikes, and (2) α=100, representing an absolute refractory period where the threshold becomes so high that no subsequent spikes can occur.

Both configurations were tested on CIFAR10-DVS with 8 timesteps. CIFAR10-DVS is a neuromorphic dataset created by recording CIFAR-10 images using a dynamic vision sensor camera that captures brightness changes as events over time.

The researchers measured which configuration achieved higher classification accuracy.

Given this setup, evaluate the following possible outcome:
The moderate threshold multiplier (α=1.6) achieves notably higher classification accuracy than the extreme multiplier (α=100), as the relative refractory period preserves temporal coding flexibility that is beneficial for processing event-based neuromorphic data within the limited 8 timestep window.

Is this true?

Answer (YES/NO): NO